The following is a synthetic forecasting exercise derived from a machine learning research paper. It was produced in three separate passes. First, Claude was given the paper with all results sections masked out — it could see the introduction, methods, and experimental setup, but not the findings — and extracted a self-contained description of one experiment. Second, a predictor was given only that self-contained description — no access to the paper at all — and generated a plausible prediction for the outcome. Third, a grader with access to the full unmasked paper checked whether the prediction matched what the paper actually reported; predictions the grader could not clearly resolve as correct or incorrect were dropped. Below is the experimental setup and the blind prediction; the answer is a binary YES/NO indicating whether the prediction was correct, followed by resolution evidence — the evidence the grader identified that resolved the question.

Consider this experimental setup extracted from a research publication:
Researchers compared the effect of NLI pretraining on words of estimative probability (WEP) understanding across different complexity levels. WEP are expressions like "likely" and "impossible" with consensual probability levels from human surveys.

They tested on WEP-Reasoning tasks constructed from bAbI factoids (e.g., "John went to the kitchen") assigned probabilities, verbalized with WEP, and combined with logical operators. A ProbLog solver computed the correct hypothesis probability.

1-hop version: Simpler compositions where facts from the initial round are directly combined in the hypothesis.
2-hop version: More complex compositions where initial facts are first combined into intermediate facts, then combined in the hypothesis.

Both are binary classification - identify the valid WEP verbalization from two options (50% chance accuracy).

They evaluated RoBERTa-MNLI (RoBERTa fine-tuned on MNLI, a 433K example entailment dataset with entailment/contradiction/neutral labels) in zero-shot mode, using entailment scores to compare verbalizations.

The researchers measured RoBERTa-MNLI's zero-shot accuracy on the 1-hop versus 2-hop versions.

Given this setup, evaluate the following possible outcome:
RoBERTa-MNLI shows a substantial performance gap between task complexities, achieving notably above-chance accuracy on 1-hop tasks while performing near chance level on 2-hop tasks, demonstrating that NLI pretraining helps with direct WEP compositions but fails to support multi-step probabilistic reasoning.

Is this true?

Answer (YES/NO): NO